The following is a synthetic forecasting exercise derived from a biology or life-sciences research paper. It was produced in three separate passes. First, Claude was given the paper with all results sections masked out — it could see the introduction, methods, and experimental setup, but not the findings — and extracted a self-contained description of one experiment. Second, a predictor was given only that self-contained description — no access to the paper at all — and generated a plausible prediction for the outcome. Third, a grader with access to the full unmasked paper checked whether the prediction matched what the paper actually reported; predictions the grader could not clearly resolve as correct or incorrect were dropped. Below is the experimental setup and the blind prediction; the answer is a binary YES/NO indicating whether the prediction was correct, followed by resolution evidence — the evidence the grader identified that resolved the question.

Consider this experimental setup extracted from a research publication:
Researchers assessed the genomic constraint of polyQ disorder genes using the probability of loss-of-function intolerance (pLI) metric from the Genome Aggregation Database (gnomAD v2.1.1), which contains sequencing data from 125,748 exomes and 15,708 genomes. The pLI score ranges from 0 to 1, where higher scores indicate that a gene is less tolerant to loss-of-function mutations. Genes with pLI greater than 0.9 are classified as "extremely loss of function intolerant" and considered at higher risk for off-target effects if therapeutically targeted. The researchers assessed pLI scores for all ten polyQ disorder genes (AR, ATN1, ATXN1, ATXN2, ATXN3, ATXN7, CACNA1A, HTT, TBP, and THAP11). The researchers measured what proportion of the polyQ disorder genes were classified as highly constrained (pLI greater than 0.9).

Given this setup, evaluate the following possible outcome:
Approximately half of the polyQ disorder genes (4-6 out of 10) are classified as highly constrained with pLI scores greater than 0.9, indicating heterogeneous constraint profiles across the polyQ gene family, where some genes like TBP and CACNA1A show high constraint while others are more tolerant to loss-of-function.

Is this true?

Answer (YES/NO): NO